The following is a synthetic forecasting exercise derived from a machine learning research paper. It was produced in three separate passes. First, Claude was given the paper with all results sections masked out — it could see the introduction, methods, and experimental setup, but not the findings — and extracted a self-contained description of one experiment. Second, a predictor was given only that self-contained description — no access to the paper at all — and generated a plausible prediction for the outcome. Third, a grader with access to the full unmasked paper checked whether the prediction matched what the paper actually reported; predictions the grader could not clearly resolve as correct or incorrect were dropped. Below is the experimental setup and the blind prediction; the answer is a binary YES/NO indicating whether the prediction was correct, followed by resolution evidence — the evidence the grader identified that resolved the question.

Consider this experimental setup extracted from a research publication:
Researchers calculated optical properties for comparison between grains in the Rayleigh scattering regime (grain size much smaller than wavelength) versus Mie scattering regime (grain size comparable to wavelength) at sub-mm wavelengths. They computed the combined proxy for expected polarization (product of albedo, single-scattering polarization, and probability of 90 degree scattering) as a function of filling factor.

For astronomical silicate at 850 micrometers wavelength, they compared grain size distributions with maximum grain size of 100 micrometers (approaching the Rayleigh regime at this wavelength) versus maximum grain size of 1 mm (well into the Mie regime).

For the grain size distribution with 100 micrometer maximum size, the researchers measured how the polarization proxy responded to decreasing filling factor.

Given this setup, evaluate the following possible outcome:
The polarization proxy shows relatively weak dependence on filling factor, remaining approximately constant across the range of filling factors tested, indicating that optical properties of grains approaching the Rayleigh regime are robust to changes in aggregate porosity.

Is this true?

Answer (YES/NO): NO